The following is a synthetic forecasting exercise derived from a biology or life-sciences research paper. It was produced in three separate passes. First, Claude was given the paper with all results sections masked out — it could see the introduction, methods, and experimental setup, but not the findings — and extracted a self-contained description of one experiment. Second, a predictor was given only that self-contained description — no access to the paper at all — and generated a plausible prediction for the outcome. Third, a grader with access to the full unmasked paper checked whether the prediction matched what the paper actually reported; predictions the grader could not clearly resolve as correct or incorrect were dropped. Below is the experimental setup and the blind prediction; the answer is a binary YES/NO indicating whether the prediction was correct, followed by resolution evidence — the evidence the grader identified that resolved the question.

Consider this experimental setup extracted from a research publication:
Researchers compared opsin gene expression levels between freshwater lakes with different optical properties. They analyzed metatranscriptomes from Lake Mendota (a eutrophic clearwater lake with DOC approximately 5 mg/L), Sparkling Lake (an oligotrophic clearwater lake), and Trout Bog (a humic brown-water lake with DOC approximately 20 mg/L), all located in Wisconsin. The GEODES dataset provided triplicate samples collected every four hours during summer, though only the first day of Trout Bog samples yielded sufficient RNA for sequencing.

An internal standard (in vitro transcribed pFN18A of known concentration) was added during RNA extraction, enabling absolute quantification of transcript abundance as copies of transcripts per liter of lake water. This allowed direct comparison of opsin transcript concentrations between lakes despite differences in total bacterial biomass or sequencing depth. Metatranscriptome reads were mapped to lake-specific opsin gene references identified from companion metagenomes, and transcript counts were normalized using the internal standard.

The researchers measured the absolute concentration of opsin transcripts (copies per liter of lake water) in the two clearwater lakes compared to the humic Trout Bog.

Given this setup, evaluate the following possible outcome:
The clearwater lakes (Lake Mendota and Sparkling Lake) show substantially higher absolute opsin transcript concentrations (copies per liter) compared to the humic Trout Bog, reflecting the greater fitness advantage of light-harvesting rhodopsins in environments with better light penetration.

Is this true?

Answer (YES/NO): YES